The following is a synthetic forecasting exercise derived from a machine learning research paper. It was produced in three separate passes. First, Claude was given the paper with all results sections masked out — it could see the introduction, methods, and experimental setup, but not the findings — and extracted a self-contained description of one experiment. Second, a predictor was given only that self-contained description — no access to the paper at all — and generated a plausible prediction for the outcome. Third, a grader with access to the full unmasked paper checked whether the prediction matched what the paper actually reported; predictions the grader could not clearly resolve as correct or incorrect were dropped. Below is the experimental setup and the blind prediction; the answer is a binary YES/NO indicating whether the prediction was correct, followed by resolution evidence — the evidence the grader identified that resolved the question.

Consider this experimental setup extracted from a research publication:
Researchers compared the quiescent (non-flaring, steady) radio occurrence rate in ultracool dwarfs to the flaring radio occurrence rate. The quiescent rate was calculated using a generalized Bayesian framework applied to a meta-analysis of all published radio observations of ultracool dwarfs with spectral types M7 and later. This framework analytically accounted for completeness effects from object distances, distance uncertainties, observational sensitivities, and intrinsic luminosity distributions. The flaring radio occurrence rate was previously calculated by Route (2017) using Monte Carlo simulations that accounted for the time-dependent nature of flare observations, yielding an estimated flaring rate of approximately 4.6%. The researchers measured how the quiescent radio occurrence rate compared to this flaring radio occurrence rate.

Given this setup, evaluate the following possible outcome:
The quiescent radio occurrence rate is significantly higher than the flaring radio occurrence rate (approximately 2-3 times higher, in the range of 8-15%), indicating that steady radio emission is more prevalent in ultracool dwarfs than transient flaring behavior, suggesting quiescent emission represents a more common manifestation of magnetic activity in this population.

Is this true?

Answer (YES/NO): NO